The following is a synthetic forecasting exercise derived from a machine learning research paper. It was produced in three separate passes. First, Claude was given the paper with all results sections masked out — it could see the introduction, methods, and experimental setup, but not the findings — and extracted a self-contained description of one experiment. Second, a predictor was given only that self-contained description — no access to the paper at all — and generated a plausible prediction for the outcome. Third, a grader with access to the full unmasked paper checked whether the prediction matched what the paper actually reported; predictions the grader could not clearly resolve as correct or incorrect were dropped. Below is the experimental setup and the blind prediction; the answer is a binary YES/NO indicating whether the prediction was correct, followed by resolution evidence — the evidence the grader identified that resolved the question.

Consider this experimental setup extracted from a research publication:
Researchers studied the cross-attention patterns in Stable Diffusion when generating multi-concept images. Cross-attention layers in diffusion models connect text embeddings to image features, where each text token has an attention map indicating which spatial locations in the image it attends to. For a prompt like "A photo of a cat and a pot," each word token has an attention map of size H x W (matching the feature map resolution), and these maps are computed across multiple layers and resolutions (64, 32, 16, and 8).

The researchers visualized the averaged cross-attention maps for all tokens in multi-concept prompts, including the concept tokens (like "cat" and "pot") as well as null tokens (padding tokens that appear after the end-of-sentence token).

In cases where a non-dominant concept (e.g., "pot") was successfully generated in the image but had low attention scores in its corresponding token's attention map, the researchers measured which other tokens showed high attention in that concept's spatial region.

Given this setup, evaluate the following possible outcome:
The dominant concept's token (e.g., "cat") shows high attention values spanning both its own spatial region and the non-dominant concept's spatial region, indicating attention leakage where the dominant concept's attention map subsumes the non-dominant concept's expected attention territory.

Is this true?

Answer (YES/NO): NO